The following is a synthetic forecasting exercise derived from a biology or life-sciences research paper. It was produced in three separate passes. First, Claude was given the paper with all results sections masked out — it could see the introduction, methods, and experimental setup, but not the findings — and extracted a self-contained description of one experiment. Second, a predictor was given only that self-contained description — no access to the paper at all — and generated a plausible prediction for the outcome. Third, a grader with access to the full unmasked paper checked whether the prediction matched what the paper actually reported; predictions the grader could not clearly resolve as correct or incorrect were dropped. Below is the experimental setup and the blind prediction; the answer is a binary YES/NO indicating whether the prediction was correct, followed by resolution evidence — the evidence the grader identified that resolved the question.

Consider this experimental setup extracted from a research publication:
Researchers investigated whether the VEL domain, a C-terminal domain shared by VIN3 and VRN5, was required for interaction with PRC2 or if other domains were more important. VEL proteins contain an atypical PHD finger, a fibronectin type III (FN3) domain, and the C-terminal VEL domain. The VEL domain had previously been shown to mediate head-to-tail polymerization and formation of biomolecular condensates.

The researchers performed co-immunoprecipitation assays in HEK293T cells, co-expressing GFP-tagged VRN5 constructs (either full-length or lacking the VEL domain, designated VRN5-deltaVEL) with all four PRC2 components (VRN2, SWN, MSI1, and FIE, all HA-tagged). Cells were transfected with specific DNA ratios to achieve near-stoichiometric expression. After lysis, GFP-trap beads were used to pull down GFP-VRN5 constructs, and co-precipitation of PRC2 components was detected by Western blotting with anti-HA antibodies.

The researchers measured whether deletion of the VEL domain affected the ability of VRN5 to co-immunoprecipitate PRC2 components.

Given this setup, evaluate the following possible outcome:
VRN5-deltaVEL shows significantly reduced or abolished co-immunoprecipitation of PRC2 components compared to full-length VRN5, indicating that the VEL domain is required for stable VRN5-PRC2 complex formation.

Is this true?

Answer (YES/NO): NO